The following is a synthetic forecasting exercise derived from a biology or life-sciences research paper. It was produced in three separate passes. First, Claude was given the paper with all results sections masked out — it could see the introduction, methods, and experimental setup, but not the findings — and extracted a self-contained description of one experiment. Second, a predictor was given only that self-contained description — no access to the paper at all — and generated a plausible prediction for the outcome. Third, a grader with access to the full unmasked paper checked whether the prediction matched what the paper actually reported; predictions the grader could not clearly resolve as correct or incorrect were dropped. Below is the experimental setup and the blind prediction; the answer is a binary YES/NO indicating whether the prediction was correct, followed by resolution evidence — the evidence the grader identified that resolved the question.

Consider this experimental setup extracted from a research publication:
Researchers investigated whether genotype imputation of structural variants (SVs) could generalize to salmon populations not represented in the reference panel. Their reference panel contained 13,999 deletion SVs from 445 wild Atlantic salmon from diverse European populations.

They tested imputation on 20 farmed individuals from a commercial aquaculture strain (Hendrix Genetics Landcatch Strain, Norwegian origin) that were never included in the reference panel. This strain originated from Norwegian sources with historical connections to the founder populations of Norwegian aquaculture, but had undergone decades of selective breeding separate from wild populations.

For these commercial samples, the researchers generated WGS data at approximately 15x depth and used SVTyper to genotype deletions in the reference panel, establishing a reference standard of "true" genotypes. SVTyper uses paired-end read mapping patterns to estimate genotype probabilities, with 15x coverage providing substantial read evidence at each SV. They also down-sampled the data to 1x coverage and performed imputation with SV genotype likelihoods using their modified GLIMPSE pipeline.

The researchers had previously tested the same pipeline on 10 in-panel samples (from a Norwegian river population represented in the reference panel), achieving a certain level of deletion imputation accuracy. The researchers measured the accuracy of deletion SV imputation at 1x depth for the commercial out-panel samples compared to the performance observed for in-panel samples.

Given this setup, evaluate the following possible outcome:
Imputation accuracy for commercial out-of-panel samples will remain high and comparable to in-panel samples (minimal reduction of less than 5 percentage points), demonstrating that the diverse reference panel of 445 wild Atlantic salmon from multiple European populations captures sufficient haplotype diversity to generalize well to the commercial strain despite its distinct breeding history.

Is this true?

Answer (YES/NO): NO